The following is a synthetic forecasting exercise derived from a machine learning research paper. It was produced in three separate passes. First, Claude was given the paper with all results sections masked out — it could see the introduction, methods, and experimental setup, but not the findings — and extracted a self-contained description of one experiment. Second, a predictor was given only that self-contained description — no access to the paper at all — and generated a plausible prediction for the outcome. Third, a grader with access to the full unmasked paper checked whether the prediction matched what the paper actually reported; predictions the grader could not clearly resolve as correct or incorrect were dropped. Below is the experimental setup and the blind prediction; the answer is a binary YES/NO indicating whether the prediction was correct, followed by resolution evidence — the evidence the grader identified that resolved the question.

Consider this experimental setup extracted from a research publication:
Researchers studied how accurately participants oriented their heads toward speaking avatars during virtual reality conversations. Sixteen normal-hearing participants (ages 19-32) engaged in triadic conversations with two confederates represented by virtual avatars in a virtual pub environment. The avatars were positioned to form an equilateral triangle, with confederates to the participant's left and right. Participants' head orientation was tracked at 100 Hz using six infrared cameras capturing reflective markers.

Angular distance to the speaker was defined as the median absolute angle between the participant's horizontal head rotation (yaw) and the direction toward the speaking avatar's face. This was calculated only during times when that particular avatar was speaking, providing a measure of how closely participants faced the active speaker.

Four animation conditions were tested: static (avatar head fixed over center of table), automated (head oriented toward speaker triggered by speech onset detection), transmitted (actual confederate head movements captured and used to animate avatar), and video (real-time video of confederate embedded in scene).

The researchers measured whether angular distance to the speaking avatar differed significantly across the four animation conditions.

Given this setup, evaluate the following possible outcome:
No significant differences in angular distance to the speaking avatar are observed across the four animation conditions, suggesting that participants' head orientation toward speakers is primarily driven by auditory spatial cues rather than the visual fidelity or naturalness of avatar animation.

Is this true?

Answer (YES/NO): NO